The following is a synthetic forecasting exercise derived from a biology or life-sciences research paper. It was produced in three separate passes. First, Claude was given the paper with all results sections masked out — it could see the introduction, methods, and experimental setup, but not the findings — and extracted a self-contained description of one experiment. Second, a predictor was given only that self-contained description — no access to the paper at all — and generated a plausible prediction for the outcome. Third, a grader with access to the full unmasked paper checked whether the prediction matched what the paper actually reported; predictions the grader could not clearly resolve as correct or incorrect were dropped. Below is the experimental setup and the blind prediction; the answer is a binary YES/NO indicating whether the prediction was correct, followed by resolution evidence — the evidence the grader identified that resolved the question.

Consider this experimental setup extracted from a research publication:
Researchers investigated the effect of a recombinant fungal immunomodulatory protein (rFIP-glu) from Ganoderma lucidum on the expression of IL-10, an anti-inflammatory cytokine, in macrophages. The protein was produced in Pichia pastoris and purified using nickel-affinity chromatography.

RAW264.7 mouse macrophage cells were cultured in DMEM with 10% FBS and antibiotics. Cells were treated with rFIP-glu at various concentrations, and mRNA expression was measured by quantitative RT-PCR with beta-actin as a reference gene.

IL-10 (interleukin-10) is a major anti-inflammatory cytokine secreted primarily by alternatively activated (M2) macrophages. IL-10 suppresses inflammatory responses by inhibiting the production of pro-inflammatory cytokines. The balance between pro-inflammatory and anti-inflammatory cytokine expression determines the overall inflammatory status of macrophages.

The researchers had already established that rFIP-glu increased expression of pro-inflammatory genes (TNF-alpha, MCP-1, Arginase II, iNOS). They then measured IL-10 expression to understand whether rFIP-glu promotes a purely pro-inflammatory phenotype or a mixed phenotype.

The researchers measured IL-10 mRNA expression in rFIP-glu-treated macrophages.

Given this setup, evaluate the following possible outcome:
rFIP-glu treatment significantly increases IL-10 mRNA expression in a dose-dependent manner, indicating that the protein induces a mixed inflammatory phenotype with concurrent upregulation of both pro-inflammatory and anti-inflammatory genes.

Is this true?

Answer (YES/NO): NO